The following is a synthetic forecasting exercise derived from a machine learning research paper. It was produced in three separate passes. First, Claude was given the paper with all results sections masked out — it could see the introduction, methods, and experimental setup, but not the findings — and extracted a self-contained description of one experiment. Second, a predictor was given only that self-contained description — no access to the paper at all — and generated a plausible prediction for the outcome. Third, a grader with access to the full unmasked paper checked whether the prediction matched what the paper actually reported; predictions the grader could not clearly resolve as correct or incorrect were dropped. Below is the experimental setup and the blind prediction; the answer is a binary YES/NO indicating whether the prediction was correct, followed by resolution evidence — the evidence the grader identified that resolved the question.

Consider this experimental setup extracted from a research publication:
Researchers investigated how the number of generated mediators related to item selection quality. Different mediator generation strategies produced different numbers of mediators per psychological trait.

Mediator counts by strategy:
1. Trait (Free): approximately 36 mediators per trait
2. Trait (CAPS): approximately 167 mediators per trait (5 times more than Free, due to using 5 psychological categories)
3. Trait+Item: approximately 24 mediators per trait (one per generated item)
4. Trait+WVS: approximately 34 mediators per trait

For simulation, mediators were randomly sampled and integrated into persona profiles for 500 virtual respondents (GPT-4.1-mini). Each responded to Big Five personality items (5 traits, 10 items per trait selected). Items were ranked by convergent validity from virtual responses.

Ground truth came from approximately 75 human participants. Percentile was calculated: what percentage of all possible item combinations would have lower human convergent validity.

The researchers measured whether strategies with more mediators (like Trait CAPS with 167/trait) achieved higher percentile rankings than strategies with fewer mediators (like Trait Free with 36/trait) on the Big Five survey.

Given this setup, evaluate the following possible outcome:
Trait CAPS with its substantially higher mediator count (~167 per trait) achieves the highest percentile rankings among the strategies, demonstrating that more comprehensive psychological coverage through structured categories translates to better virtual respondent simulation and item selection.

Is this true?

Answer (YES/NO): NO